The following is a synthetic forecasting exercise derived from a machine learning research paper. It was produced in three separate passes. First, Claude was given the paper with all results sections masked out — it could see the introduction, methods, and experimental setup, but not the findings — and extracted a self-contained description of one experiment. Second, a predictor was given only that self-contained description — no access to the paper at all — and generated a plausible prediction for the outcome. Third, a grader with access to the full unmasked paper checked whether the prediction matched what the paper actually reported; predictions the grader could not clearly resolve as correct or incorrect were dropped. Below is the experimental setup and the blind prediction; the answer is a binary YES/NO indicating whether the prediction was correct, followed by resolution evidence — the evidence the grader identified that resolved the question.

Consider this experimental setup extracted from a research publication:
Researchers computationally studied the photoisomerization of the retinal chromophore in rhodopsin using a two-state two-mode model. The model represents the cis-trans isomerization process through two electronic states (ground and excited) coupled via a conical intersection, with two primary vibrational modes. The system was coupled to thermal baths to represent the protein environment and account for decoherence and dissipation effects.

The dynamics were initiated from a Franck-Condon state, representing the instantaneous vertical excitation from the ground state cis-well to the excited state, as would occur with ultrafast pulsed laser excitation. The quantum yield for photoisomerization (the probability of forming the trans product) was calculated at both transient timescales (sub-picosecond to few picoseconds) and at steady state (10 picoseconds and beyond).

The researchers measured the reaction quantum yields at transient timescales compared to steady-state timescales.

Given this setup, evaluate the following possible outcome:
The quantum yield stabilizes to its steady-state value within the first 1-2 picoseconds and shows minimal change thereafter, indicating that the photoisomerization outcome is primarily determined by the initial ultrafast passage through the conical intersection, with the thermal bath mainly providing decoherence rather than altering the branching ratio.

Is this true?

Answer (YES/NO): NO